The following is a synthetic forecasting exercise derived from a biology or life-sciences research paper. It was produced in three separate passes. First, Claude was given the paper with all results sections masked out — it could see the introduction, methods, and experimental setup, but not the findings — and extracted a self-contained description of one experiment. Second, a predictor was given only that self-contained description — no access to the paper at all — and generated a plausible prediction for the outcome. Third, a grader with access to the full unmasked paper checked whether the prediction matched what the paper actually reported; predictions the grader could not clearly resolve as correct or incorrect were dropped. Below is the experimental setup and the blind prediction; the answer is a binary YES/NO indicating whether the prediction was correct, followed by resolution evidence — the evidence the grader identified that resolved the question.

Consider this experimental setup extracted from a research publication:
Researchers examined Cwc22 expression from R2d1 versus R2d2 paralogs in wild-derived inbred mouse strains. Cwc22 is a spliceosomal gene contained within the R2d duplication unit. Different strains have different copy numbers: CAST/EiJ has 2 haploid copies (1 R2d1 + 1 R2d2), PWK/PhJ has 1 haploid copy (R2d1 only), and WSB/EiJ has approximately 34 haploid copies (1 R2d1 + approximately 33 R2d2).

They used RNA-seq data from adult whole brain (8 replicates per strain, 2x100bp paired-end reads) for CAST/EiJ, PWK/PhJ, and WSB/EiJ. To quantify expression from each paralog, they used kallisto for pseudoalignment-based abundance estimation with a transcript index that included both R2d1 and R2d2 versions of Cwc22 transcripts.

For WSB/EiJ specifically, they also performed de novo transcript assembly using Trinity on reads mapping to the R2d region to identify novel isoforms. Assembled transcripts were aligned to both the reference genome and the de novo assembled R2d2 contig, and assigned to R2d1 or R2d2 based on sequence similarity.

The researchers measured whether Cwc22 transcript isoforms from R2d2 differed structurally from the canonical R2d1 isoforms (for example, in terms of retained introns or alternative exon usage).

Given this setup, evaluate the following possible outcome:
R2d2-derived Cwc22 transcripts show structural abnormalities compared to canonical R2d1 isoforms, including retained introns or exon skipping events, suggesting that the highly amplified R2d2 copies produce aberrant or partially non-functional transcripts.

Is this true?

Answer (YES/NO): YES